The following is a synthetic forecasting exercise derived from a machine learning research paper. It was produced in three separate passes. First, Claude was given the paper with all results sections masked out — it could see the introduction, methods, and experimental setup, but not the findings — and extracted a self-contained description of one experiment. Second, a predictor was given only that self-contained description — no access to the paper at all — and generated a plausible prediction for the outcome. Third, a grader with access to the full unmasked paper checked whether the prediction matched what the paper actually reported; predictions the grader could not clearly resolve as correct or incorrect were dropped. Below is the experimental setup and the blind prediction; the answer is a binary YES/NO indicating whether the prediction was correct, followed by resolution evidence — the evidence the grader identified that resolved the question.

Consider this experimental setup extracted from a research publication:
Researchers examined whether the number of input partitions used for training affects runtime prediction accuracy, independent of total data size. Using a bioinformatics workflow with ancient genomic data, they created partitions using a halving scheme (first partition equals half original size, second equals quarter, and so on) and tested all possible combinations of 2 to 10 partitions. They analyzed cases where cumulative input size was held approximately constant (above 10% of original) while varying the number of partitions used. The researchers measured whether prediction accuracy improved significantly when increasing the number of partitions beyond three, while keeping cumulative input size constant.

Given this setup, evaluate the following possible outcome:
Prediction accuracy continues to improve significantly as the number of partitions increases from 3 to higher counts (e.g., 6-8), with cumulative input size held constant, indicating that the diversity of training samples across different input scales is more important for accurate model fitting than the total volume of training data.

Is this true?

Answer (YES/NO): NO